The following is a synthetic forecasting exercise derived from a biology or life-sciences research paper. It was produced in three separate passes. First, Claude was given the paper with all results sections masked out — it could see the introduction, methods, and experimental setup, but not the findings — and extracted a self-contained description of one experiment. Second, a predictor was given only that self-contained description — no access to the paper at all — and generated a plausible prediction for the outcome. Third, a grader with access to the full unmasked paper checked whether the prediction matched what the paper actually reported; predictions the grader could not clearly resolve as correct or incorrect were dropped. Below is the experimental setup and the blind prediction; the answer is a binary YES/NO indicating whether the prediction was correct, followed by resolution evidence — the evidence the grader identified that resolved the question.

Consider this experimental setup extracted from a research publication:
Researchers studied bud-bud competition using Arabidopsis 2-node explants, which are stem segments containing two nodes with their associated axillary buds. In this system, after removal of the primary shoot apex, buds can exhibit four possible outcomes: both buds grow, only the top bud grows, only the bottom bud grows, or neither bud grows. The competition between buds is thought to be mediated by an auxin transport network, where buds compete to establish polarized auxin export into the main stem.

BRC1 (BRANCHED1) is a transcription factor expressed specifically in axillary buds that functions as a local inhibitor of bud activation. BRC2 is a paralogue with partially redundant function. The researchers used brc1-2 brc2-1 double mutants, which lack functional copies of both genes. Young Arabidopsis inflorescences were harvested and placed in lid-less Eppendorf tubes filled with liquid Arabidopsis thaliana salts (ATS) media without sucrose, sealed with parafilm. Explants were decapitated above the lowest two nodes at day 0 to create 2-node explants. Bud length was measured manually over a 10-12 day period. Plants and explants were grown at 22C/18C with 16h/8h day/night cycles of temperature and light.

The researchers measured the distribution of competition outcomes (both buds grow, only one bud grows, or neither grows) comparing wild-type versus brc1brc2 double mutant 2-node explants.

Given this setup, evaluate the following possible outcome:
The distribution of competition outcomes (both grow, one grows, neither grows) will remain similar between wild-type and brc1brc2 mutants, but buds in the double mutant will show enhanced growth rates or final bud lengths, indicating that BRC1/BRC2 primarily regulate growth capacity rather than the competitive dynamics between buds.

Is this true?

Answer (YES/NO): NO